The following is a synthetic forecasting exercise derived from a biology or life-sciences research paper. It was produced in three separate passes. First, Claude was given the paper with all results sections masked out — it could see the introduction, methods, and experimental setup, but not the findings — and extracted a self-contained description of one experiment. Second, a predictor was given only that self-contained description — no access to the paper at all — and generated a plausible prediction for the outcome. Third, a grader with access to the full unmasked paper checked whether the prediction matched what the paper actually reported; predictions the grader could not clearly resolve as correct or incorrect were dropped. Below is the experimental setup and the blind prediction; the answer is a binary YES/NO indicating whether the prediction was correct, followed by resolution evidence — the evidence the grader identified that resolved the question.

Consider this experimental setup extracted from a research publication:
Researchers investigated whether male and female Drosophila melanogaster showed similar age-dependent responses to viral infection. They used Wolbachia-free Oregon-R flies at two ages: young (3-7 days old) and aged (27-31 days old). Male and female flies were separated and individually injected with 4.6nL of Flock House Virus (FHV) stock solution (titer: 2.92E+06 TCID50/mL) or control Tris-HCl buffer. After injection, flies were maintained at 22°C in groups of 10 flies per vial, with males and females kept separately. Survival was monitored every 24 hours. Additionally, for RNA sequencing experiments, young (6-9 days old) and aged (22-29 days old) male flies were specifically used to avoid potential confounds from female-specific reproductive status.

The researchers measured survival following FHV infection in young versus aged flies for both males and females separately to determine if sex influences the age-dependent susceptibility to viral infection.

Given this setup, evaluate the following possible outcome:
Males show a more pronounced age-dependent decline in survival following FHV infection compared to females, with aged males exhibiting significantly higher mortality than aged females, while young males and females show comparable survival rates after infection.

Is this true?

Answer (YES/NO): NO